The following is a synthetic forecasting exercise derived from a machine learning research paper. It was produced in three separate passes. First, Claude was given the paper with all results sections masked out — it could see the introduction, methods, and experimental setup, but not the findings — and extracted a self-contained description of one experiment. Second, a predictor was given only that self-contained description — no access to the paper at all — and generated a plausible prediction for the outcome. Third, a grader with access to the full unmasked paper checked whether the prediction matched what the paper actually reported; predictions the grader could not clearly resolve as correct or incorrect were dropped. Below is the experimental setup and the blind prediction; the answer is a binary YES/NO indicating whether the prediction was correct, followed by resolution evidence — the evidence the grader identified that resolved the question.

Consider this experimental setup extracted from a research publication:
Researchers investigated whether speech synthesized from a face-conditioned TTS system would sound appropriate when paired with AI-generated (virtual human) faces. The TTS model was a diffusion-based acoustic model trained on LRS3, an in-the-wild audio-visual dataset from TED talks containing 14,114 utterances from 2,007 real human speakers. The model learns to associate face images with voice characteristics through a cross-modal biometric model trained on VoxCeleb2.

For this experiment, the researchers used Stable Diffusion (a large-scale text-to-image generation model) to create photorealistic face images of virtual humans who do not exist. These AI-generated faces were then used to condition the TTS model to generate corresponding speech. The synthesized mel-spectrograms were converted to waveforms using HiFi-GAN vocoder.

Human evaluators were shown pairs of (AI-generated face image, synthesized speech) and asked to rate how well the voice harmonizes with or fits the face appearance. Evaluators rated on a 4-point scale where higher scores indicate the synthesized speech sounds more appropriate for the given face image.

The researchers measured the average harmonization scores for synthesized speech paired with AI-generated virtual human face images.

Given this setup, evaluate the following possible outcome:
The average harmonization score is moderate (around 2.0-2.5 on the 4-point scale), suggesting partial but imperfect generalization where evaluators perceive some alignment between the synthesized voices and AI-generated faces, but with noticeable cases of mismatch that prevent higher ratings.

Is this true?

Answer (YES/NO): NO